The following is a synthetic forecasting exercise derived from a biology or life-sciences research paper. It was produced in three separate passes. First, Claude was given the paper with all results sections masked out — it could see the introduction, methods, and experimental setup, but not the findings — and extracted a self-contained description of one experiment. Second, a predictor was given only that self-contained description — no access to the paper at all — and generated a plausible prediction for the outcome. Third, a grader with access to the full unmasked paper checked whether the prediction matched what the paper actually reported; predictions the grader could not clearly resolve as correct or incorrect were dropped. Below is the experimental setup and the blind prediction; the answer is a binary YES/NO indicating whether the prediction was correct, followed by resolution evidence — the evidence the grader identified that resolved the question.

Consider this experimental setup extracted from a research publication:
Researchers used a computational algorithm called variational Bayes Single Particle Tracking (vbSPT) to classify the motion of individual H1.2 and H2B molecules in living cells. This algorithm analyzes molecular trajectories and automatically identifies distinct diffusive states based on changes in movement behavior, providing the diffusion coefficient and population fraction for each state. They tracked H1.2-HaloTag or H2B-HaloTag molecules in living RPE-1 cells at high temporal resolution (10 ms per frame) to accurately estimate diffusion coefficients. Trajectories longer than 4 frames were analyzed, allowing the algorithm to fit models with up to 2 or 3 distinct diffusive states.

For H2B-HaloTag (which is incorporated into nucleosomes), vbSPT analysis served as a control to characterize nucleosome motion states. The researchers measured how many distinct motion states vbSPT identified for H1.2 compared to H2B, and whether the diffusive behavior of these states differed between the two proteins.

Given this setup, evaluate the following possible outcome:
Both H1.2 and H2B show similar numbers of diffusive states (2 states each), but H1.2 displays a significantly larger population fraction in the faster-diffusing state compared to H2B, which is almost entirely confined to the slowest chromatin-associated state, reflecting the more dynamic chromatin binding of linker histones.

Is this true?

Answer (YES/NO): NO